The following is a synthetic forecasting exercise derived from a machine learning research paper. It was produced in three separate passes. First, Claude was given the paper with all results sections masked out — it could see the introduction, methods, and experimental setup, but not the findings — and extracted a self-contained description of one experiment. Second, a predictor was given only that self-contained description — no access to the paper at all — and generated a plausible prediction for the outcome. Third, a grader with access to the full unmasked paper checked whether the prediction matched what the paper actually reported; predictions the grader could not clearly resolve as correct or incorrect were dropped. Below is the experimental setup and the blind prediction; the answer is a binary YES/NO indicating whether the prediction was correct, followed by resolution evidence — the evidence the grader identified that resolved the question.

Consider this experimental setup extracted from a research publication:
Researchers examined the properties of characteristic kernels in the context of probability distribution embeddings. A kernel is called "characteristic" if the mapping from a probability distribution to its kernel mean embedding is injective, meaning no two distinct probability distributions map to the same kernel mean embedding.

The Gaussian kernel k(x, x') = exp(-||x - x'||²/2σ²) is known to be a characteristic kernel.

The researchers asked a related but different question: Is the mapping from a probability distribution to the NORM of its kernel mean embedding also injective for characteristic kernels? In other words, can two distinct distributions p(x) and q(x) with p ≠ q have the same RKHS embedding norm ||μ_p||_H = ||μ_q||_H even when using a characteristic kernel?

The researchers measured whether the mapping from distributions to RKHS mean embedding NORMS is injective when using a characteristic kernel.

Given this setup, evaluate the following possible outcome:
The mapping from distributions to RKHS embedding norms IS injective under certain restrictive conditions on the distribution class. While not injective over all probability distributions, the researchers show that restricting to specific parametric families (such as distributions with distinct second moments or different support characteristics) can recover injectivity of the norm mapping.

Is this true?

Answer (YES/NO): NO